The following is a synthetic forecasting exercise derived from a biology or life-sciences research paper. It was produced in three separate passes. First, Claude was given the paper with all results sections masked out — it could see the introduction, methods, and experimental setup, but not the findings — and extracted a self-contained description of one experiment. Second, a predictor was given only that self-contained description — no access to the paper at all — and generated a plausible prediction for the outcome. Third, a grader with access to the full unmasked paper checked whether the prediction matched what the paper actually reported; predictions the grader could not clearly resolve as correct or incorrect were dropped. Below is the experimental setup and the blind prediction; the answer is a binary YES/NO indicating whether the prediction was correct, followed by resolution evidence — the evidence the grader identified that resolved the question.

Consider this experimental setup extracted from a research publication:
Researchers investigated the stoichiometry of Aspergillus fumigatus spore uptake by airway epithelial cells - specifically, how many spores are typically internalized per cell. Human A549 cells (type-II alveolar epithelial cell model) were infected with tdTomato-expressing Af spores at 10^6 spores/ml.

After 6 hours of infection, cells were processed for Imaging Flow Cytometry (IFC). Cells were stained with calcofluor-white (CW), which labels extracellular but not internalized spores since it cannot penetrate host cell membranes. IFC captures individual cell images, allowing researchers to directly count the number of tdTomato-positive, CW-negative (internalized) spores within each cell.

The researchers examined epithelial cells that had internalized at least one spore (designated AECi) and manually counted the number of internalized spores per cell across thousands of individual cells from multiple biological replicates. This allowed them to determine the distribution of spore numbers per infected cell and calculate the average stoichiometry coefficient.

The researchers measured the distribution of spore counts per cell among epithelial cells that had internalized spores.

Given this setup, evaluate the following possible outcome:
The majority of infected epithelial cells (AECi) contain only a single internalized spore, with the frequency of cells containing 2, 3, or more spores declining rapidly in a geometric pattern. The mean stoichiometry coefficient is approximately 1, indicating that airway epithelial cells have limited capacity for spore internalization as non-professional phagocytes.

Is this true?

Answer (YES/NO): NO